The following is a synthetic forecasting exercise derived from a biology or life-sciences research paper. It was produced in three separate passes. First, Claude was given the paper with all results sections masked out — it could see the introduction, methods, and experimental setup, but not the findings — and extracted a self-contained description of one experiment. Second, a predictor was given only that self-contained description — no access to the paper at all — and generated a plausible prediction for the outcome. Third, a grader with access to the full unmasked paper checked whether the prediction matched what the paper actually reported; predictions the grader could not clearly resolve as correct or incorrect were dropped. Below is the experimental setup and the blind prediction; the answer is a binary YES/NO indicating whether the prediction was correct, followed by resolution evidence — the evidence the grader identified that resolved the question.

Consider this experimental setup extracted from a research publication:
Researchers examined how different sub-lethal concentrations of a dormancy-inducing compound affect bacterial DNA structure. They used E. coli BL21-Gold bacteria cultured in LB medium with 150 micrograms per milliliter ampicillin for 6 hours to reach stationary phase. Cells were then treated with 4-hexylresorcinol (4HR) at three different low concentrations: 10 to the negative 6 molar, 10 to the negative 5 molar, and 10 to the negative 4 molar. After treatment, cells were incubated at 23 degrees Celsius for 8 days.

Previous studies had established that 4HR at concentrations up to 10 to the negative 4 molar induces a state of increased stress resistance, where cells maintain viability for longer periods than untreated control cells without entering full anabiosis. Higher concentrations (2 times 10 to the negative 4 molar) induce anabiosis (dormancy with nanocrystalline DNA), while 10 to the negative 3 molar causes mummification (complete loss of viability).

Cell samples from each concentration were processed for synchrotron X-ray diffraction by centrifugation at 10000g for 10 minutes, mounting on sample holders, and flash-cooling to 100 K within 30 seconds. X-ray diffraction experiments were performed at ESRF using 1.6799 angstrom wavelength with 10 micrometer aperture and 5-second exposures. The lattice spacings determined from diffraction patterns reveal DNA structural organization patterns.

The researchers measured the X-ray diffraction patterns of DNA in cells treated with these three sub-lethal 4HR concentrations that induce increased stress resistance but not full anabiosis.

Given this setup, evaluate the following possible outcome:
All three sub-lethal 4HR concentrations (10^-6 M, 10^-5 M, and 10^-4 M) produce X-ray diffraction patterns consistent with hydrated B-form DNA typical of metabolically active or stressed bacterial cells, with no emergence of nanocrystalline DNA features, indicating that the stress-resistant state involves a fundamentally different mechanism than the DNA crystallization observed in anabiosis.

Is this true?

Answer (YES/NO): NO